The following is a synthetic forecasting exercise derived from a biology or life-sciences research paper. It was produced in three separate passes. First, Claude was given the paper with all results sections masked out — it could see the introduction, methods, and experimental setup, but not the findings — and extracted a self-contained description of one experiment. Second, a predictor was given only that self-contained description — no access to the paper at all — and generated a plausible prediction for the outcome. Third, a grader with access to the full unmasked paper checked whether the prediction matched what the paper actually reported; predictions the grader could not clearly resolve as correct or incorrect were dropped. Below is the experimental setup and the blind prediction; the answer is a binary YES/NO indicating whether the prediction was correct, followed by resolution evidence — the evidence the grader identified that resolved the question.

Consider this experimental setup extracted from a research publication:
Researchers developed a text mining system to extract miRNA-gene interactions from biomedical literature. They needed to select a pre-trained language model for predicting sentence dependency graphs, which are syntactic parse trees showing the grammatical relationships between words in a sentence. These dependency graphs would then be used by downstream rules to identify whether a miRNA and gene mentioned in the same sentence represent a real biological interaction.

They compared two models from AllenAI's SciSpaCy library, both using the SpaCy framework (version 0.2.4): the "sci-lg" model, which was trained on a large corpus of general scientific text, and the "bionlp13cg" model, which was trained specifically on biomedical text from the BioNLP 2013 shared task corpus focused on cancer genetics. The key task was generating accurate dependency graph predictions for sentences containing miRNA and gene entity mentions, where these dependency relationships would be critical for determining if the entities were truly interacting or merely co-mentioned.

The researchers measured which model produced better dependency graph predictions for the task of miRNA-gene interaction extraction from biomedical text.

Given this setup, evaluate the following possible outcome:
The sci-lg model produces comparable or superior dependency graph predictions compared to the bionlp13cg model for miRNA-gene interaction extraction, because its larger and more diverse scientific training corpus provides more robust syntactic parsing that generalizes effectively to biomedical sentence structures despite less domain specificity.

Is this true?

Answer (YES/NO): YES